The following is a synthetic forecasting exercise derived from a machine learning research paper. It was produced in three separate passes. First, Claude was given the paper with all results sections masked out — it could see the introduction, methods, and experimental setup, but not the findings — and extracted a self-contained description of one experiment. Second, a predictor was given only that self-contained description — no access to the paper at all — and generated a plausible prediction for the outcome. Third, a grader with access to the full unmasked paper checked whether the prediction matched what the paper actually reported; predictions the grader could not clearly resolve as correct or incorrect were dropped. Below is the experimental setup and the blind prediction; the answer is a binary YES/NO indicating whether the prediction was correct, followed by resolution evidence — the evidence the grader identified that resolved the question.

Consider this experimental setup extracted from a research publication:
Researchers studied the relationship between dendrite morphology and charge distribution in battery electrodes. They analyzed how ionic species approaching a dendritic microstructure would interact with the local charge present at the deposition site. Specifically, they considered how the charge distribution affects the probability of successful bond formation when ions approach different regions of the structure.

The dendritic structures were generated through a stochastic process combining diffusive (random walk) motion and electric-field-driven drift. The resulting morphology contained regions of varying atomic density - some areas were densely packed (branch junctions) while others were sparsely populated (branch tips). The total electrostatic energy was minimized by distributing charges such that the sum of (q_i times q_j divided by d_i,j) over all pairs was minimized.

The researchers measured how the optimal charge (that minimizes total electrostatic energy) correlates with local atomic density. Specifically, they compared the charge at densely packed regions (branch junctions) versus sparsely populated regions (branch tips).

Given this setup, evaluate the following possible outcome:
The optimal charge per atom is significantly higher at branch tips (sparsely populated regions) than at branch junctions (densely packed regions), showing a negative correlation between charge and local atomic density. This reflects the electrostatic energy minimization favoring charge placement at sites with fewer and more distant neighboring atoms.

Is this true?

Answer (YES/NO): YES